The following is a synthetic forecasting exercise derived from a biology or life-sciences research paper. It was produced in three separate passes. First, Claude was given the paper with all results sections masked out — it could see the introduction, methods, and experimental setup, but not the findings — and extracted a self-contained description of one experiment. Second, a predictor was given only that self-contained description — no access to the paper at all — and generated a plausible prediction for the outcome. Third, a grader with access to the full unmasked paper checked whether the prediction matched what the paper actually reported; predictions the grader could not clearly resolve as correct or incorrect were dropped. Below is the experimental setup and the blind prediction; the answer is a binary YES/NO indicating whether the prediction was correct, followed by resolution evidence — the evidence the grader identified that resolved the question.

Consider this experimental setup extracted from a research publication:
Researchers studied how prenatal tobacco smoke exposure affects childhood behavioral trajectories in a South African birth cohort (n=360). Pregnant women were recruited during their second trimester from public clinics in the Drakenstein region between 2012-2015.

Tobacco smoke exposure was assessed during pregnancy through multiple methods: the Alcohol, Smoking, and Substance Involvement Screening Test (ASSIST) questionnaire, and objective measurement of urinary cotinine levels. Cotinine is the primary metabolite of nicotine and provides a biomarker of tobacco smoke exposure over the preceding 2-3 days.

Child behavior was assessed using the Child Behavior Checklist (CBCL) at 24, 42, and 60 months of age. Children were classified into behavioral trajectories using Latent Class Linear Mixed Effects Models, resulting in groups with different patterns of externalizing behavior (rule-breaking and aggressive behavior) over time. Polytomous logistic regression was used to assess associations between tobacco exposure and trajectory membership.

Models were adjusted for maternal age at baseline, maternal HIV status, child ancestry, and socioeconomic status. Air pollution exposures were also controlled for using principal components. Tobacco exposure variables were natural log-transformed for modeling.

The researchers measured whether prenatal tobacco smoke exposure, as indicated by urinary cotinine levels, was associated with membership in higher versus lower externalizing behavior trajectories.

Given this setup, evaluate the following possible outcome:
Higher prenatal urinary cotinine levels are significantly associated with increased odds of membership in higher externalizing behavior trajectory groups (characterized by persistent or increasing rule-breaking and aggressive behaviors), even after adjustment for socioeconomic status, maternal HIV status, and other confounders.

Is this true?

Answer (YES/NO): YES